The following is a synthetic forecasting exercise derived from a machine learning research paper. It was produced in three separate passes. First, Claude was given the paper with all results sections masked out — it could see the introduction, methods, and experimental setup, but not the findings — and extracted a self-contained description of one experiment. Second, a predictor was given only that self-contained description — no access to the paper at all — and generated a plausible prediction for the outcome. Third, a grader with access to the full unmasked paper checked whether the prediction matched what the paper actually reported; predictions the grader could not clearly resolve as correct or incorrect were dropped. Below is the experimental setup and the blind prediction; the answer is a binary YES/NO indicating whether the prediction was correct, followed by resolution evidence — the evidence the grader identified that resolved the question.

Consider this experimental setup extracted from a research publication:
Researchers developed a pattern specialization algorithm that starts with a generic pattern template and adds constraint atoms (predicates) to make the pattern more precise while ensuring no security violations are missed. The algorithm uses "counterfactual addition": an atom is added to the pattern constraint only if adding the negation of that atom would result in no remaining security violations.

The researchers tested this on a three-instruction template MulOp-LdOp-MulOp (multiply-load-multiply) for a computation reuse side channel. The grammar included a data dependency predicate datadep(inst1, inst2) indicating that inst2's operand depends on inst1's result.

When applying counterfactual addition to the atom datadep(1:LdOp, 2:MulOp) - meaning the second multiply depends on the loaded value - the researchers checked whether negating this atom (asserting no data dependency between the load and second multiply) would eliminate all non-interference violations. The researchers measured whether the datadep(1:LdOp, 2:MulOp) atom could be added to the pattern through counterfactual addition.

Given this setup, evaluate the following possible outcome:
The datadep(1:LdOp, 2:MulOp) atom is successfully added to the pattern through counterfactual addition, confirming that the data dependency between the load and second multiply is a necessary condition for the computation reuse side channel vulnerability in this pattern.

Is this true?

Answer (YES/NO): YES